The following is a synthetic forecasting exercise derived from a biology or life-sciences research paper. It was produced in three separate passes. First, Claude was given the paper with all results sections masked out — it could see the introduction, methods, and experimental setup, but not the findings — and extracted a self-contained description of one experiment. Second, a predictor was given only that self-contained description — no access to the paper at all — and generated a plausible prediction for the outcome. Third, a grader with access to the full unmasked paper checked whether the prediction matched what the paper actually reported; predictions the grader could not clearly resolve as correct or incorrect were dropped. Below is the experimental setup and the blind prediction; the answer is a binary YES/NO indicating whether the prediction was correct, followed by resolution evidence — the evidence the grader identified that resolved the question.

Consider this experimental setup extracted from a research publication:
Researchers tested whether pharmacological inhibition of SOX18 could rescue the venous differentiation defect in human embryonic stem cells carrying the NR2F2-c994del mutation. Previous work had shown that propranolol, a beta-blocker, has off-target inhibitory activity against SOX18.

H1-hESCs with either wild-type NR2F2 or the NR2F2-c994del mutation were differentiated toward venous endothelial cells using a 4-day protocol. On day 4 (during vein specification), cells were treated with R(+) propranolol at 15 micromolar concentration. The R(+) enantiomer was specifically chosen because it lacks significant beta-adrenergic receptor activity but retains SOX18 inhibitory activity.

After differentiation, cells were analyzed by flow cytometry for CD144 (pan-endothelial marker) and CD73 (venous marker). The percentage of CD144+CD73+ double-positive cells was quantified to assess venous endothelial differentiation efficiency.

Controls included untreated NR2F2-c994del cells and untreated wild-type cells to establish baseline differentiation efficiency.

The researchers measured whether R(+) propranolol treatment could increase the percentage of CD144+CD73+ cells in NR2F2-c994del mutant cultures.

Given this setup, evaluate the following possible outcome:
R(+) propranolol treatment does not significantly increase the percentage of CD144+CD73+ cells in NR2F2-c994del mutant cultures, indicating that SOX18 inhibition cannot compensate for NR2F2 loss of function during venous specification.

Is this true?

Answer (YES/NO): NO